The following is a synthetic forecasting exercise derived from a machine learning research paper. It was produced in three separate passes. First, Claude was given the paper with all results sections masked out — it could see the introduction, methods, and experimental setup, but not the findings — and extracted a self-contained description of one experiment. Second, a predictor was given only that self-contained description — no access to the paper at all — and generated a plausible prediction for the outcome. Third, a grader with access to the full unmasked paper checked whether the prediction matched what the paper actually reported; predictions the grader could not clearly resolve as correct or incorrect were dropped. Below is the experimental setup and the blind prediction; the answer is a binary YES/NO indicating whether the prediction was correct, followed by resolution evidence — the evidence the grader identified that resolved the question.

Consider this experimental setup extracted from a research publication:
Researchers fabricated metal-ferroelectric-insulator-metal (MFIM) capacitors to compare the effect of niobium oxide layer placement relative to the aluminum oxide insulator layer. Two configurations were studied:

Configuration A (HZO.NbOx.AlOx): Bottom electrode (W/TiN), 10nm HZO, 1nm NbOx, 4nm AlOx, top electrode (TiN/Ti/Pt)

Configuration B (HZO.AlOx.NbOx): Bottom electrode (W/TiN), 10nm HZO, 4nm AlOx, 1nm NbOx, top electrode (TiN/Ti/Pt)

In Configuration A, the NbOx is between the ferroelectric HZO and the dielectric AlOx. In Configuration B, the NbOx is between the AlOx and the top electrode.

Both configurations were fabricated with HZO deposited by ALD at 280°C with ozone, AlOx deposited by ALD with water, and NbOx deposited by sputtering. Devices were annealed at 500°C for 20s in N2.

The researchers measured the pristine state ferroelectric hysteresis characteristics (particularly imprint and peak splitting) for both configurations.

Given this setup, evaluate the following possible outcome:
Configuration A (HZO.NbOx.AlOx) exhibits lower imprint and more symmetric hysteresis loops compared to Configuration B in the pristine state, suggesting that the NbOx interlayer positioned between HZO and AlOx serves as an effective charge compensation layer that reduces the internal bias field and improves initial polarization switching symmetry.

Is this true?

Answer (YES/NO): YES